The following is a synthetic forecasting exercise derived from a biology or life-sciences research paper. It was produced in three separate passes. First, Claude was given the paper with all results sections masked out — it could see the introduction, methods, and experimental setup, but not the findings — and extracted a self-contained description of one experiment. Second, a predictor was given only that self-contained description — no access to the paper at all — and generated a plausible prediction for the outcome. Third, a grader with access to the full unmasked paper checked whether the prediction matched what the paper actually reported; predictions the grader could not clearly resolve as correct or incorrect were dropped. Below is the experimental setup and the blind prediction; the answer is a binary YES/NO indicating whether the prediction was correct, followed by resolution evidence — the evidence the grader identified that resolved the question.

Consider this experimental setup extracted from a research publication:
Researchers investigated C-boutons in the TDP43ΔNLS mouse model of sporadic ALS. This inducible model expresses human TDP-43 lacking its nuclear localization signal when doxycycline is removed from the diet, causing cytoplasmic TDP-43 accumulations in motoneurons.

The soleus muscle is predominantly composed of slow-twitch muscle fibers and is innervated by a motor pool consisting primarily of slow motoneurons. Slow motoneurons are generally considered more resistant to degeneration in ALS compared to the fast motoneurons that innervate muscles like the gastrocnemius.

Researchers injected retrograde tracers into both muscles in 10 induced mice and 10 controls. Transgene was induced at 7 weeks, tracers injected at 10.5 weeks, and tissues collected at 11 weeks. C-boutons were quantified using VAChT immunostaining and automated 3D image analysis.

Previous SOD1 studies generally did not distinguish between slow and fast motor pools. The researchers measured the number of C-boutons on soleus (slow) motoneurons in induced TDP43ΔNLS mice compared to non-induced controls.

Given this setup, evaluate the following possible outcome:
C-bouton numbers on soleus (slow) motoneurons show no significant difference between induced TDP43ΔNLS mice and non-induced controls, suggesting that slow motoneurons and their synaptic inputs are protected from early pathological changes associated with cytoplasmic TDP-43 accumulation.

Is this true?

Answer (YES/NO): NO